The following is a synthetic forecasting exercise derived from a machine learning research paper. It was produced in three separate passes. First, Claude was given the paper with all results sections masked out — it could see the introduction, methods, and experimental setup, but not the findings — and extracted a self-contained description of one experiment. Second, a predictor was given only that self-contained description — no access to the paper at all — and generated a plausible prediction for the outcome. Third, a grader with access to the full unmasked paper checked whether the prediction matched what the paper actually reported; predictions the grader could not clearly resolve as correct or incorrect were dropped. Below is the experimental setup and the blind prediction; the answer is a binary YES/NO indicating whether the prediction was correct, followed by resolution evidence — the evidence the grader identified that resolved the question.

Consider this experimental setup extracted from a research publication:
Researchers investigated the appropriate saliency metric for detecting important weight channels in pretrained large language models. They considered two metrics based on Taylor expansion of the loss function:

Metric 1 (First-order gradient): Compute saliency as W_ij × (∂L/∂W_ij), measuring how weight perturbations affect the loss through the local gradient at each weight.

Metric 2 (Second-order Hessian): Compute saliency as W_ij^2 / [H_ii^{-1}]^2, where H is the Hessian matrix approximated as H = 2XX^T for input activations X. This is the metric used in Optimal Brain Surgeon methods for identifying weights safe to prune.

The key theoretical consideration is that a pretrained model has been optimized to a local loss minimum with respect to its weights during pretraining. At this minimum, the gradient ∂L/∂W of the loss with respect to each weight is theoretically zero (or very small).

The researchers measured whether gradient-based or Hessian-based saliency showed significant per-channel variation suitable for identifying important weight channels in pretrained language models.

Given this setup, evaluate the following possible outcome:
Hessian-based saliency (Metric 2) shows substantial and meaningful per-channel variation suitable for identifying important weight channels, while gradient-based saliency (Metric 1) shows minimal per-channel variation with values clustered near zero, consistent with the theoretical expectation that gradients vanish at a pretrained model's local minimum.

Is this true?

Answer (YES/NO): YES